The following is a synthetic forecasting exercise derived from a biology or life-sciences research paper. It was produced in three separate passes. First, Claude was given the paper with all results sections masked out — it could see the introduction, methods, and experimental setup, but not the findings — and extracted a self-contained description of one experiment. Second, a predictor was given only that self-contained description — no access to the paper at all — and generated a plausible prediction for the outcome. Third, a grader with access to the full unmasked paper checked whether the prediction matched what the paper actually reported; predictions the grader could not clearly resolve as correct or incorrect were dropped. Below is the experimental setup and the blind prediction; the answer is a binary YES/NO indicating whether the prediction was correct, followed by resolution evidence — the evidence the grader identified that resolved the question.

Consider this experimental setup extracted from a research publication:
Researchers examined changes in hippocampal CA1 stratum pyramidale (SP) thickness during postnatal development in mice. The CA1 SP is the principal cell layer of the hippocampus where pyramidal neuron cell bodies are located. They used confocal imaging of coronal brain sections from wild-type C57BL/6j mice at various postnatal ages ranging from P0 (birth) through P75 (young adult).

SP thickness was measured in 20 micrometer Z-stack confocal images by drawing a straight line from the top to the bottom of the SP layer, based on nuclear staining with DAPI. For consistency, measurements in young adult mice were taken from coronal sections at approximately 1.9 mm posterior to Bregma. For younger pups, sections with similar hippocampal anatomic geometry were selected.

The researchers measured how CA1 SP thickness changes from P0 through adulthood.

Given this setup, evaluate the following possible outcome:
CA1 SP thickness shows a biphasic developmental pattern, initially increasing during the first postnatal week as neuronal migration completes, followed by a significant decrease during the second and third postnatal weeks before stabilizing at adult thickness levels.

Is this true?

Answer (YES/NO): NO